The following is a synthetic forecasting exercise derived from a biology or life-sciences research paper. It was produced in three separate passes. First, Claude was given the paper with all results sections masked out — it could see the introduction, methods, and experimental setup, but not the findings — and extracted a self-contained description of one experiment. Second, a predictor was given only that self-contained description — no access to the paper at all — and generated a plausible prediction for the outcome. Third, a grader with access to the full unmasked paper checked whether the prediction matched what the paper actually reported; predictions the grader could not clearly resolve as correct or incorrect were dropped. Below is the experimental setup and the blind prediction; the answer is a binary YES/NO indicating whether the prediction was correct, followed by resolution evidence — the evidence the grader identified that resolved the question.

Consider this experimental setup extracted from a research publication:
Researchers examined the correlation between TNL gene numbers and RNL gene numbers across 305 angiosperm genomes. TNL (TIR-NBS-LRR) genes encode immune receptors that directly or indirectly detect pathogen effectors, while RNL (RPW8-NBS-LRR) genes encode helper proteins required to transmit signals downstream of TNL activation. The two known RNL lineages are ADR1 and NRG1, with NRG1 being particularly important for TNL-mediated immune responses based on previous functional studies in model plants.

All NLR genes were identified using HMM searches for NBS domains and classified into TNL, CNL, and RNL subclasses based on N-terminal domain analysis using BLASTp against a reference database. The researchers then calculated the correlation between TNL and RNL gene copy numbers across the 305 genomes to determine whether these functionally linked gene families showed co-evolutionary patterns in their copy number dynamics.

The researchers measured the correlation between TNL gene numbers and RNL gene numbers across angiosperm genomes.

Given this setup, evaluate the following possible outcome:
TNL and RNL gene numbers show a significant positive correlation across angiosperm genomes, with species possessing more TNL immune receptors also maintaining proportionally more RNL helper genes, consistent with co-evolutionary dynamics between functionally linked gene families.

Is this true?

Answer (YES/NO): YES